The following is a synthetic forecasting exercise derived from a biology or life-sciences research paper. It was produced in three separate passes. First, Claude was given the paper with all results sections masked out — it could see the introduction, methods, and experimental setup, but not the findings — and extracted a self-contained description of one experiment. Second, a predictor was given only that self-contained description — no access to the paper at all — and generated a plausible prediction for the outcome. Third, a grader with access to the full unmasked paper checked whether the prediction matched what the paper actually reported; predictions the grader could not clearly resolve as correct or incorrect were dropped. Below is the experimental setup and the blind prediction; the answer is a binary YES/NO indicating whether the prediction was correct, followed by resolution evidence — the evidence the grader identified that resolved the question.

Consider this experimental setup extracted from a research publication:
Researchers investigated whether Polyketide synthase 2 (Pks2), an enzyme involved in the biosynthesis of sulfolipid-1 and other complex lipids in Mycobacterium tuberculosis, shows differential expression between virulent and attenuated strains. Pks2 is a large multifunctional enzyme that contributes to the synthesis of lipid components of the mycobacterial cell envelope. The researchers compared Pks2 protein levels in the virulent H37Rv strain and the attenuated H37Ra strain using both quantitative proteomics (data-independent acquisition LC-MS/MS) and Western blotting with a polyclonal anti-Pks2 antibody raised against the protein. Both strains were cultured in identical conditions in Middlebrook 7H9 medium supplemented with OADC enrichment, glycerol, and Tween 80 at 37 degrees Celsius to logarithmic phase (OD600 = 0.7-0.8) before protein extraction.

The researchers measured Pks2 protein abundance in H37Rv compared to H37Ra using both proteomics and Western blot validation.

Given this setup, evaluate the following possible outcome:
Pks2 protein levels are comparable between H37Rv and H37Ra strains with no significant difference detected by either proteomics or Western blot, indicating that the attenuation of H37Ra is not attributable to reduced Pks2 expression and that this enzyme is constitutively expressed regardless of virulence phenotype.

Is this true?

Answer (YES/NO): NO